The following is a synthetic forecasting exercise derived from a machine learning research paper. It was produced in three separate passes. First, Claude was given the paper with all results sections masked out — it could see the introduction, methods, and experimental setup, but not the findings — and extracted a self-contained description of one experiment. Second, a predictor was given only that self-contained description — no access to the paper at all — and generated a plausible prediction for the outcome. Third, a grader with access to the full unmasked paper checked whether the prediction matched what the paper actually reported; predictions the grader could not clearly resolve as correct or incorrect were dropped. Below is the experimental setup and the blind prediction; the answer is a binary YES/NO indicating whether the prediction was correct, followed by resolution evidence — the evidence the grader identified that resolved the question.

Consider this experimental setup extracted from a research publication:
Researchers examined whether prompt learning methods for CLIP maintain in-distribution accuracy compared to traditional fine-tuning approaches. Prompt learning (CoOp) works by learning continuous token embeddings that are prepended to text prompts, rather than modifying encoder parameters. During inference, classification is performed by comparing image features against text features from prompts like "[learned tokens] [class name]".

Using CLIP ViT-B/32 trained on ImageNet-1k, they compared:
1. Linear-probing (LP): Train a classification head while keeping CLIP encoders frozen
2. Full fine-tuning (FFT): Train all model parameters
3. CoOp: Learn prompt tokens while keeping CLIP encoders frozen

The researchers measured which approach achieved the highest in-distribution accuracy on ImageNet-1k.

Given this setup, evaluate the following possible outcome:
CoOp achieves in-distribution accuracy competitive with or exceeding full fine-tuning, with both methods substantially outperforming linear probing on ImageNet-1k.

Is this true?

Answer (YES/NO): NO